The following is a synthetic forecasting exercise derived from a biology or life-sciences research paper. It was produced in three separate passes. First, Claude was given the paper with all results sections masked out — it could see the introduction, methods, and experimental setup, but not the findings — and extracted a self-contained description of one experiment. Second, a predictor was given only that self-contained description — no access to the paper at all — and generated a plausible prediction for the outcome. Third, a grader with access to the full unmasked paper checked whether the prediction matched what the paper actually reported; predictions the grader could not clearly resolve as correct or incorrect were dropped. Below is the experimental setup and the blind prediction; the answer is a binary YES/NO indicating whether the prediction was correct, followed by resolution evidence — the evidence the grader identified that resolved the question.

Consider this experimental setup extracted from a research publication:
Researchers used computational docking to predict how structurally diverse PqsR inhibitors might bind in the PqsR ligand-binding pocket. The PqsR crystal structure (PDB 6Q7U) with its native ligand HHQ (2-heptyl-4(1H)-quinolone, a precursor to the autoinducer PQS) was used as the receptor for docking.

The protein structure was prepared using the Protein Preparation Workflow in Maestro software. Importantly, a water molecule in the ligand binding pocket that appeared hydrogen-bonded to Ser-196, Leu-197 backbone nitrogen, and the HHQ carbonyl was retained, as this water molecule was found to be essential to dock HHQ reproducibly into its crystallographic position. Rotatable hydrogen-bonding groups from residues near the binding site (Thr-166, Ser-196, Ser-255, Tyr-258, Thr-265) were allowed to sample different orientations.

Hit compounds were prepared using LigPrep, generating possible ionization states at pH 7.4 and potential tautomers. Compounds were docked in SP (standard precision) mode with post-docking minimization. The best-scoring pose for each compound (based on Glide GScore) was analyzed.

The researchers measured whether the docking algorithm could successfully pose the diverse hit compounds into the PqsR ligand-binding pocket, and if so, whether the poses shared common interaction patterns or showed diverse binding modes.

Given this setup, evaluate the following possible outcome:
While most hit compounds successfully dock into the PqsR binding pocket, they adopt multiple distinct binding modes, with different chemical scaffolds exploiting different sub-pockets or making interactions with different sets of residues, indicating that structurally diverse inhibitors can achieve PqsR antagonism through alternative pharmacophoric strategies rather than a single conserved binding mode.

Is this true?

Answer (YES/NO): NO